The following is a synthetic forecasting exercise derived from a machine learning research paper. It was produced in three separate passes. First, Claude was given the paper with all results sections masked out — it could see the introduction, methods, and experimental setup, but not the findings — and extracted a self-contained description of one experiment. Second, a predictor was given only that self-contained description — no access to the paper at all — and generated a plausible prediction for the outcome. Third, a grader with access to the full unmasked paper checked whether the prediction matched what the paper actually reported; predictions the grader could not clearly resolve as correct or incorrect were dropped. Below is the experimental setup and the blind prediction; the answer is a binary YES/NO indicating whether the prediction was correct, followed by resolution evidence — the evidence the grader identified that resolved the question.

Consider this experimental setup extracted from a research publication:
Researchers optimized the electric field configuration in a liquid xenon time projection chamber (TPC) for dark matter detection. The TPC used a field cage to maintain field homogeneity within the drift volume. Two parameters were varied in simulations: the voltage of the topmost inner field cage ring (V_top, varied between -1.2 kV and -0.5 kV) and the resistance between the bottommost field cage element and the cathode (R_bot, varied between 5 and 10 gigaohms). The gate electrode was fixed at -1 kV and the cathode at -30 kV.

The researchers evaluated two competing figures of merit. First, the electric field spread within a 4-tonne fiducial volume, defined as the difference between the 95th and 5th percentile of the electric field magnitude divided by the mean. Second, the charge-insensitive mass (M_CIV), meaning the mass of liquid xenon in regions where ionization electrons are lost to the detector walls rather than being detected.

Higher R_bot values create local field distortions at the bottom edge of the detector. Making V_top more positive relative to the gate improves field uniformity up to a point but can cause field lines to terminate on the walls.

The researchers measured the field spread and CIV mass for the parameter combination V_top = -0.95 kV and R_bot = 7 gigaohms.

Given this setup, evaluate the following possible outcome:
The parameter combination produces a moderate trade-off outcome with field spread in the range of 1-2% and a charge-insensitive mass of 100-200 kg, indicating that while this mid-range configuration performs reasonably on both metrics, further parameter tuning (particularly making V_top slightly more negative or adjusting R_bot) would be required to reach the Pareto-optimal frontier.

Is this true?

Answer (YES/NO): NO